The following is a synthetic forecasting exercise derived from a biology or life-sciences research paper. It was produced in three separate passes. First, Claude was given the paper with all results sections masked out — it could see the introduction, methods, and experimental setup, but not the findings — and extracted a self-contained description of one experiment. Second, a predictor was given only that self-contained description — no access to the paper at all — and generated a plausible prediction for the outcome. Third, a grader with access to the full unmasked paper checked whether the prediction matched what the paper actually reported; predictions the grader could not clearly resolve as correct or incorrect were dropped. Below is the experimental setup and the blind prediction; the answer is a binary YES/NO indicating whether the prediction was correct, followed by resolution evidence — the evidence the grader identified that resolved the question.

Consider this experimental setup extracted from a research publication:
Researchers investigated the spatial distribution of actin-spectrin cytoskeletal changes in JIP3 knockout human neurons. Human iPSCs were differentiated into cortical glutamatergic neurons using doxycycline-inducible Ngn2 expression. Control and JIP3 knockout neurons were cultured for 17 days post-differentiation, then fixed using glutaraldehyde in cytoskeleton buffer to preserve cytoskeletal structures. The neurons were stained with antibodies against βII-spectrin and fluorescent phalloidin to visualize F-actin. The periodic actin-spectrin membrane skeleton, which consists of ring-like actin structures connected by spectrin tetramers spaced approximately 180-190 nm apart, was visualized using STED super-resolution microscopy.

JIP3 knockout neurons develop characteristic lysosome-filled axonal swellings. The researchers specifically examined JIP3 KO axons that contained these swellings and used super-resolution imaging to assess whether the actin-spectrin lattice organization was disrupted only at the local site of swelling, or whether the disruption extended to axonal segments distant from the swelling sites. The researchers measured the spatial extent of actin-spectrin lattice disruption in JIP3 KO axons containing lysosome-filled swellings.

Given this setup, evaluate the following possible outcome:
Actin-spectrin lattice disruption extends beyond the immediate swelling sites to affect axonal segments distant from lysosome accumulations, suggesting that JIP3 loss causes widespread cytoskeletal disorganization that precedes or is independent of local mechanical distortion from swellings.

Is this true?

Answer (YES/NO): YES